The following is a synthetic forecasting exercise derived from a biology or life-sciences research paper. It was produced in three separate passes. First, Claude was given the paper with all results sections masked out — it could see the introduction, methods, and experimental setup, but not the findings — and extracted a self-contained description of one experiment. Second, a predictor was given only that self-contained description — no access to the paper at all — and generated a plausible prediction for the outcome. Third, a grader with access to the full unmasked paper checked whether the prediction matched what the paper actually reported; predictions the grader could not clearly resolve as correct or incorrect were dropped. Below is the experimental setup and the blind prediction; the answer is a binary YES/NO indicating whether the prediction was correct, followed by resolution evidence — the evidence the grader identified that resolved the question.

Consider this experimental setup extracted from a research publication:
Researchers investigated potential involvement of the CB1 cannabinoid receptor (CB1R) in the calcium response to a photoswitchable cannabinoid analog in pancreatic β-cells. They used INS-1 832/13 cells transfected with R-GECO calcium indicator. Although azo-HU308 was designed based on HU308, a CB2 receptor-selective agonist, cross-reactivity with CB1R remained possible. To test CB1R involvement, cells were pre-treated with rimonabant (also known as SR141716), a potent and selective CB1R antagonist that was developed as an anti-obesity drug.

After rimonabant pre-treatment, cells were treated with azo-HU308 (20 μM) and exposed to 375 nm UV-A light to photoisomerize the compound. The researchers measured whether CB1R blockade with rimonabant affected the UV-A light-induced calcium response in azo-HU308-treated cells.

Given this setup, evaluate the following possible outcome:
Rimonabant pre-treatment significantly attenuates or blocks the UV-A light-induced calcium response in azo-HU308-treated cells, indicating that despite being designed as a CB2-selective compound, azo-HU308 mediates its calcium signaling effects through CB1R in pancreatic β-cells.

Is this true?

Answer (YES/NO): NO